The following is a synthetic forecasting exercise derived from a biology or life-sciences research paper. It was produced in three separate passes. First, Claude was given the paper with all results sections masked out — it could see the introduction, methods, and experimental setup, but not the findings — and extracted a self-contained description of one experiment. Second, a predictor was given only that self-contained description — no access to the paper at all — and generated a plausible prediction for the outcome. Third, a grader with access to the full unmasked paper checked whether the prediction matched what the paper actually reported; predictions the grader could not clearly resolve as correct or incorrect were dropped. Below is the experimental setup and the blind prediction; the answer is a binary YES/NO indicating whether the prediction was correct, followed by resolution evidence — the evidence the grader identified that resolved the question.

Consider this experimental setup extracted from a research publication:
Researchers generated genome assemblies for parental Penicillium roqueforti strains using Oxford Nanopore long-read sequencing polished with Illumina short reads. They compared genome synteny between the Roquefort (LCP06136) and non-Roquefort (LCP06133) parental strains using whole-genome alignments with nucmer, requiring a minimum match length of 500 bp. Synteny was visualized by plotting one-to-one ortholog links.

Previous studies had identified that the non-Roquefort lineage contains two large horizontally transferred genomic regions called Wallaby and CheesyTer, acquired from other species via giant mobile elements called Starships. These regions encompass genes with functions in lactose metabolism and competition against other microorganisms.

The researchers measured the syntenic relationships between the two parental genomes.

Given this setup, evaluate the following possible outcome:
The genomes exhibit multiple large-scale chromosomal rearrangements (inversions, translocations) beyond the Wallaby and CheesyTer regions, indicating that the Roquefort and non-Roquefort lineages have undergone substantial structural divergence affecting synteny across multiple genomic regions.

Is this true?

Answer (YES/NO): NO